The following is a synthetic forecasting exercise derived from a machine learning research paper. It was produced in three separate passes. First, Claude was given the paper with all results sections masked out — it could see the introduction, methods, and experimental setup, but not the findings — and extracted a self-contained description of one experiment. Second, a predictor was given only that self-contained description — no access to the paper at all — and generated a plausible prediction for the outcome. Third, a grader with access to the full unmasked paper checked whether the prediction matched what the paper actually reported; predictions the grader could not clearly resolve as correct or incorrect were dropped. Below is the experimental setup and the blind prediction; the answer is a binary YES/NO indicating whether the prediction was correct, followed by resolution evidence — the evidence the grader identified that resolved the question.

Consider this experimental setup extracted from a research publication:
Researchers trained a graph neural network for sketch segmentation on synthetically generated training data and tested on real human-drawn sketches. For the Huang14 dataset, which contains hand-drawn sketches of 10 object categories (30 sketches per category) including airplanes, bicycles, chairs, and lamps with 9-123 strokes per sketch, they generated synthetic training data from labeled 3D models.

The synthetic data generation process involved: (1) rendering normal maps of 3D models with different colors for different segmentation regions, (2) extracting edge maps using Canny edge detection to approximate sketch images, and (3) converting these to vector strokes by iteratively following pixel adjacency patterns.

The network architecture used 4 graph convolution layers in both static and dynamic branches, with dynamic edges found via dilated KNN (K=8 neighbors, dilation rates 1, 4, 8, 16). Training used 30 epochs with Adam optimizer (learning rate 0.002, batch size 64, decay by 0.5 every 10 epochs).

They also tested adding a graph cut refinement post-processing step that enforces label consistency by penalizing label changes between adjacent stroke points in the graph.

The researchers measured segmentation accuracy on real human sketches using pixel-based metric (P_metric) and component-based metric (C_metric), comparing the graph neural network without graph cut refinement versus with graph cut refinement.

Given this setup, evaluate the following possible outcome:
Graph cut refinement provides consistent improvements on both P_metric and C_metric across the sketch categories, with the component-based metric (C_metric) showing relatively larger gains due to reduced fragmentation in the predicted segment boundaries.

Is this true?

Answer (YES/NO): YES